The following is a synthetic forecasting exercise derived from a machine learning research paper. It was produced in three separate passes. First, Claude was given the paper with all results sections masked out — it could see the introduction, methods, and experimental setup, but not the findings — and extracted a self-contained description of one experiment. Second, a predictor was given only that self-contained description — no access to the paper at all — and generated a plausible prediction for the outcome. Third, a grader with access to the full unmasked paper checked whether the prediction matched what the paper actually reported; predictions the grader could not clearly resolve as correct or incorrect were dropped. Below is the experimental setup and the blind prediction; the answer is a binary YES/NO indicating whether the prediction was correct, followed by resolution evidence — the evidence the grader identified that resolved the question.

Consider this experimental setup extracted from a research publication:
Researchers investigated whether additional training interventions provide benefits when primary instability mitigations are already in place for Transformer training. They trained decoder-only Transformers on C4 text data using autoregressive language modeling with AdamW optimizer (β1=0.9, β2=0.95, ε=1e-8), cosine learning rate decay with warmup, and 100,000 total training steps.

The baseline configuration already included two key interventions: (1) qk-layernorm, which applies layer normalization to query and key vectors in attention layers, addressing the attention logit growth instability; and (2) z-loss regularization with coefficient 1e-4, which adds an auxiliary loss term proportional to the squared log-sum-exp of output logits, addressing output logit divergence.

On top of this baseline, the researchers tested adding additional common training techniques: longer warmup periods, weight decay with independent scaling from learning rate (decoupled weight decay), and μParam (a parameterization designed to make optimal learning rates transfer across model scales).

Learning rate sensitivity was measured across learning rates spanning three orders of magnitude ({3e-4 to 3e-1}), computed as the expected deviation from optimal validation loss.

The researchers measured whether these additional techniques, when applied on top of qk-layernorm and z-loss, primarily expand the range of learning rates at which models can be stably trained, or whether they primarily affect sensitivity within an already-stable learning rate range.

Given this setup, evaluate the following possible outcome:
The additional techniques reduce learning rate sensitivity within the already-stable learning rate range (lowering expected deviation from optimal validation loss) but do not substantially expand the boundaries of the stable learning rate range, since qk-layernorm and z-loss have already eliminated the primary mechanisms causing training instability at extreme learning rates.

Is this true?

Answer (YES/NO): NO